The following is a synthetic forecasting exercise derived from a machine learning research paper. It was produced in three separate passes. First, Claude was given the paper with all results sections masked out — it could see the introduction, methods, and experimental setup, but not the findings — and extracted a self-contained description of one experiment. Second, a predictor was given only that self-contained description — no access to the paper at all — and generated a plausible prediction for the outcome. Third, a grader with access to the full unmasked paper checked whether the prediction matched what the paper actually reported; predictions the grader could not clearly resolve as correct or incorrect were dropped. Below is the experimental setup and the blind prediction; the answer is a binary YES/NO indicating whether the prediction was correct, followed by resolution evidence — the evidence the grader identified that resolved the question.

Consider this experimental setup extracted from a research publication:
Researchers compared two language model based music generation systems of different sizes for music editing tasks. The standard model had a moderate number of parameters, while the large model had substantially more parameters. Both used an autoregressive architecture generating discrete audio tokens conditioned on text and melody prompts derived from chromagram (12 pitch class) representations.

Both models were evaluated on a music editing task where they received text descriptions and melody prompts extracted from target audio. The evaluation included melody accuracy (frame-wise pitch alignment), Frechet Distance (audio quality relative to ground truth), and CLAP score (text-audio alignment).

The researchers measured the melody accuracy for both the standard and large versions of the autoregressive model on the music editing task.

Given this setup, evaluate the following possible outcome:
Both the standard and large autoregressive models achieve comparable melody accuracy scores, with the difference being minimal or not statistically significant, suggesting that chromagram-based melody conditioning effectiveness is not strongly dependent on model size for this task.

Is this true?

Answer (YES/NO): YES